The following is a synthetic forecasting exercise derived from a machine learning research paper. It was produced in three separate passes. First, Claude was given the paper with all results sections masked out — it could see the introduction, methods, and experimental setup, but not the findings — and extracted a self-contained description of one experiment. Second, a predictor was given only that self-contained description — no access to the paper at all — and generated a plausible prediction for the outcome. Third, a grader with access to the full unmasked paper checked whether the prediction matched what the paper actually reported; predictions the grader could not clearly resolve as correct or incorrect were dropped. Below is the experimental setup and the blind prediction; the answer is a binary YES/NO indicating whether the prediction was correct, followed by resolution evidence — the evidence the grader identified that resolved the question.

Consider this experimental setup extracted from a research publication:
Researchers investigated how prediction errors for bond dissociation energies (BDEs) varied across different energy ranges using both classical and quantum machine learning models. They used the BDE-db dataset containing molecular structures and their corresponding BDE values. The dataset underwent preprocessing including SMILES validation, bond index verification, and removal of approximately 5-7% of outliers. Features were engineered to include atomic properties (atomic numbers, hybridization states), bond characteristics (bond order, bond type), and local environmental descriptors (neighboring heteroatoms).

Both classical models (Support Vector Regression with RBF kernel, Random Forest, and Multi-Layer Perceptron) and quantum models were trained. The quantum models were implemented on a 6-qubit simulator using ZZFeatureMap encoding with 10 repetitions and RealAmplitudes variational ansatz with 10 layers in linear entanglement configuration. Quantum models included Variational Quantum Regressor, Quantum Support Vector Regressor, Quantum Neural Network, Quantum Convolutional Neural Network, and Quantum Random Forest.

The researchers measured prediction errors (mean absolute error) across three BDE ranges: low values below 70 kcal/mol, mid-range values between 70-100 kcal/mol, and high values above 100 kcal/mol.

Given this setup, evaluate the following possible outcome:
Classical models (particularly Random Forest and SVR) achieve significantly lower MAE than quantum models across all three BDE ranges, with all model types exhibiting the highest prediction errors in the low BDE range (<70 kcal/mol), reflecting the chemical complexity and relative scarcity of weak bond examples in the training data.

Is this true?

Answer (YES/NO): NO